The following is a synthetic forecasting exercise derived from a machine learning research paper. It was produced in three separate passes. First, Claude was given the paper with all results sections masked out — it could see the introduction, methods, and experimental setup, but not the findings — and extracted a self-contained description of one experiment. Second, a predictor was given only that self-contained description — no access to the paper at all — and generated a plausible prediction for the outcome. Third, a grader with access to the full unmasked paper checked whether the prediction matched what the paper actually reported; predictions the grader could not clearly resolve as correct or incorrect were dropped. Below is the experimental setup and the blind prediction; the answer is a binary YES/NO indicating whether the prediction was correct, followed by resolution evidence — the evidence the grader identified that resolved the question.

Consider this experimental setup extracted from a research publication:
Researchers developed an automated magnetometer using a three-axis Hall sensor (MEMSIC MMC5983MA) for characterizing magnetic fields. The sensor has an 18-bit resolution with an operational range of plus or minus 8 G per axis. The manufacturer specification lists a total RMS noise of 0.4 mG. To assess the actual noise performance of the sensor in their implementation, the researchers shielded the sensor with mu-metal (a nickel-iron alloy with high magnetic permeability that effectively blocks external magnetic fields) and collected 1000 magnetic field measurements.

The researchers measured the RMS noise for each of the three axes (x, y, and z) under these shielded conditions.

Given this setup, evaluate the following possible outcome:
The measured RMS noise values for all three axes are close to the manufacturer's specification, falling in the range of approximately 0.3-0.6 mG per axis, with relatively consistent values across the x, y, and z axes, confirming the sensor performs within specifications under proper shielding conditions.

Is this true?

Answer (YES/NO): NO